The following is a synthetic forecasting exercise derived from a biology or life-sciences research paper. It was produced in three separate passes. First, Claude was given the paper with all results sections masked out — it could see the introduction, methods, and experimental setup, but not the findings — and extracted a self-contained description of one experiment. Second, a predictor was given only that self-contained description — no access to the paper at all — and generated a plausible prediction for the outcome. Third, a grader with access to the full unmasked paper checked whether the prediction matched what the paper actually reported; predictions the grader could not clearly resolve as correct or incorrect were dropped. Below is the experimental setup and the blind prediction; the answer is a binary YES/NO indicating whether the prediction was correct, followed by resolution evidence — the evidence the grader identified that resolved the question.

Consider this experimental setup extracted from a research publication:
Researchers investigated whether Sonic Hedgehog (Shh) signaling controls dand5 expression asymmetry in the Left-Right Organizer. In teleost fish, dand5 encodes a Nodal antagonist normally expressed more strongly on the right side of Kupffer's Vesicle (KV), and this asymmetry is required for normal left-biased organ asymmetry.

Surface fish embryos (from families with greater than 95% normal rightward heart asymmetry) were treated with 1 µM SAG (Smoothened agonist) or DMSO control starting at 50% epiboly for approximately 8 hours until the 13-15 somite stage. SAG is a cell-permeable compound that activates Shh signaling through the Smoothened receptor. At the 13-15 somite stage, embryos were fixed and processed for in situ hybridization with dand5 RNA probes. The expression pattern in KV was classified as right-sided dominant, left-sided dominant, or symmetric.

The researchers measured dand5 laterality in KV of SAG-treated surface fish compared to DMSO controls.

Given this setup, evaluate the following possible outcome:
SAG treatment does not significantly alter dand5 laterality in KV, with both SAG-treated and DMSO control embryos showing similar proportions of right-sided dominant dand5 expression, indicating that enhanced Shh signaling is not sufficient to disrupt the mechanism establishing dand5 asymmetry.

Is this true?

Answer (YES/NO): NO